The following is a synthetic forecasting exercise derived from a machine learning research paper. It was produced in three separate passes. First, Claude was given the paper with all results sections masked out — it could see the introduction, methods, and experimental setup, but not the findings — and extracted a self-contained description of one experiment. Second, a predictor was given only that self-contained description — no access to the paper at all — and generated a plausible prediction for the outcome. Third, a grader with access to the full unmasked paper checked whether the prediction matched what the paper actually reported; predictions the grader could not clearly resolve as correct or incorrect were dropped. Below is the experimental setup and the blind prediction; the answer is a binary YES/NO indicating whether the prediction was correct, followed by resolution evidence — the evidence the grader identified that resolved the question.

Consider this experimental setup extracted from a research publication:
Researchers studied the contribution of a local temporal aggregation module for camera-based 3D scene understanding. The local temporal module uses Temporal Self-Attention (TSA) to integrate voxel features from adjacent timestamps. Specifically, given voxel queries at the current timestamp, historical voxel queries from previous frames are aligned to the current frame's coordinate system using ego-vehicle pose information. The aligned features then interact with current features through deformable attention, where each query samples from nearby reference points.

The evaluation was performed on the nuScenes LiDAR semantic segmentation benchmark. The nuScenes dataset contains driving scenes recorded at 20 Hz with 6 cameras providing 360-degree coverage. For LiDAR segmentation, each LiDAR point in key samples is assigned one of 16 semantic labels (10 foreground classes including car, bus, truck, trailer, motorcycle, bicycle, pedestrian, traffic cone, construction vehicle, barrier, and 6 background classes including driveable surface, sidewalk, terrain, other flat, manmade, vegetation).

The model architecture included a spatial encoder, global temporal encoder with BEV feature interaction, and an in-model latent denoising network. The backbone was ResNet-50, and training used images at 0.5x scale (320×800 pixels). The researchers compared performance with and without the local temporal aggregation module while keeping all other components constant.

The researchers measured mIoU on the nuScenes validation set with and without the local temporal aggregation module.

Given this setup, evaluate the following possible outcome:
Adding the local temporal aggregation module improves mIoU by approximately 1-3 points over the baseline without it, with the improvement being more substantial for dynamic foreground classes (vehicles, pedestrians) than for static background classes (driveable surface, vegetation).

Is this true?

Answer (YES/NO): NO